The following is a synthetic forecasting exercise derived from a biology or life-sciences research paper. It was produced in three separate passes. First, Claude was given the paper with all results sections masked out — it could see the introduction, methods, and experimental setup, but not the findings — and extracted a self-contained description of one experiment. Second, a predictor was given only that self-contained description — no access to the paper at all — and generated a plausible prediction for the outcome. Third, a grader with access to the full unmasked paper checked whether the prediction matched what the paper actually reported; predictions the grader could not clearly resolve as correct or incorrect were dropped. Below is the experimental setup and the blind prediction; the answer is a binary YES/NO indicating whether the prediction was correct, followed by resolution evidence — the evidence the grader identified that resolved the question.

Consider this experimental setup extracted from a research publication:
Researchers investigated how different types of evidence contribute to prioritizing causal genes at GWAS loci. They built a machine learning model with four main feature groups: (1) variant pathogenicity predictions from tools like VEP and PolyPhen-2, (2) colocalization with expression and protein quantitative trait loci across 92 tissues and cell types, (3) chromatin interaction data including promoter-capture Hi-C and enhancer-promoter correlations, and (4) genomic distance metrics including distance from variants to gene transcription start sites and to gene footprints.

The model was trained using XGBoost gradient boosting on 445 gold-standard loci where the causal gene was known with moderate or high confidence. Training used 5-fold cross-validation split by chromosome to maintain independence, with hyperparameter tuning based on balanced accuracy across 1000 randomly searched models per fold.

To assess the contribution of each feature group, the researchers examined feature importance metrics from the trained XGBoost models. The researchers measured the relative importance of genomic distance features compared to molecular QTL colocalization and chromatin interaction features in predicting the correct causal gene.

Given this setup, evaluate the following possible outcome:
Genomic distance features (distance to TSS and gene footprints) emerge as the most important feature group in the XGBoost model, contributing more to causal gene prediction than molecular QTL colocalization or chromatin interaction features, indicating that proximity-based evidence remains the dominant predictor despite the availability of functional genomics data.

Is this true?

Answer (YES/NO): YES